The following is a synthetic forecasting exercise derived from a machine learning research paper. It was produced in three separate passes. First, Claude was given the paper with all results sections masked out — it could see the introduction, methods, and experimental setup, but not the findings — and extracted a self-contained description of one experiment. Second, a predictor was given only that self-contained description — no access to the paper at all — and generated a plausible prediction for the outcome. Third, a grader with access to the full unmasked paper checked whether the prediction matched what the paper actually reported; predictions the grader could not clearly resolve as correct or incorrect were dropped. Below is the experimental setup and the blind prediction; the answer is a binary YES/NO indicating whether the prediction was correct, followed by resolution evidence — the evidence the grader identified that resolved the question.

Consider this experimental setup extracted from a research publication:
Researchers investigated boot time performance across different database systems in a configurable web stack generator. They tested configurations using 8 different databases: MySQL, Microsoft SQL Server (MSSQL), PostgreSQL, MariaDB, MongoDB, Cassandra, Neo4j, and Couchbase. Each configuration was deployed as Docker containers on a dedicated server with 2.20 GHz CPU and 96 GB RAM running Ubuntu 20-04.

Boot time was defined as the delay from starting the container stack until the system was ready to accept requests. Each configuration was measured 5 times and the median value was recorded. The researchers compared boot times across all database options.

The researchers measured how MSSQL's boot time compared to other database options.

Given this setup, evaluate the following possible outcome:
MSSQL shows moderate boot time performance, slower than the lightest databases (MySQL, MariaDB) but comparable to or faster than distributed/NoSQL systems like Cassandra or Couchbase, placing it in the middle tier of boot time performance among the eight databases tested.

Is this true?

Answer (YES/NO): NO